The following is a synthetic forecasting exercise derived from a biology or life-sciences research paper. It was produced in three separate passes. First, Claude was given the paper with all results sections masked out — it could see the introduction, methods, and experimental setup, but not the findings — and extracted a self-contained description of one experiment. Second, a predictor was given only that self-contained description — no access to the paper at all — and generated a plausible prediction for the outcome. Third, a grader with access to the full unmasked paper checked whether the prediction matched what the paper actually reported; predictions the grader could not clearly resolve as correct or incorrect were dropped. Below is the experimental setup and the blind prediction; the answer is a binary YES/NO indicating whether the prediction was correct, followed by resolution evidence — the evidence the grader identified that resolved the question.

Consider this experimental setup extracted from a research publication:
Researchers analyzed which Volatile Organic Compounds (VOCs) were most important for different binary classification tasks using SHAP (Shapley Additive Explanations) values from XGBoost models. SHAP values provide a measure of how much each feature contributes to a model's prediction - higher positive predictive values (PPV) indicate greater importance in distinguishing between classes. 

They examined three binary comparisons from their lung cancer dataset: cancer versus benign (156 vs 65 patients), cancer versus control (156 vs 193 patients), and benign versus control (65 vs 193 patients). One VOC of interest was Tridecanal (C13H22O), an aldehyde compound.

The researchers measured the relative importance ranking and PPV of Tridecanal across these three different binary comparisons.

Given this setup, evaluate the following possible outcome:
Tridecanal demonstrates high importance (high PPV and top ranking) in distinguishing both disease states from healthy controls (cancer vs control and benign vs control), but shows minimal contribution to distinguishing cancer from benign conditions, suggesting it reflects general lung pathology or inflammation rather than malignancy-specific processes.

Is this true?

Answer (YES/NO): YES